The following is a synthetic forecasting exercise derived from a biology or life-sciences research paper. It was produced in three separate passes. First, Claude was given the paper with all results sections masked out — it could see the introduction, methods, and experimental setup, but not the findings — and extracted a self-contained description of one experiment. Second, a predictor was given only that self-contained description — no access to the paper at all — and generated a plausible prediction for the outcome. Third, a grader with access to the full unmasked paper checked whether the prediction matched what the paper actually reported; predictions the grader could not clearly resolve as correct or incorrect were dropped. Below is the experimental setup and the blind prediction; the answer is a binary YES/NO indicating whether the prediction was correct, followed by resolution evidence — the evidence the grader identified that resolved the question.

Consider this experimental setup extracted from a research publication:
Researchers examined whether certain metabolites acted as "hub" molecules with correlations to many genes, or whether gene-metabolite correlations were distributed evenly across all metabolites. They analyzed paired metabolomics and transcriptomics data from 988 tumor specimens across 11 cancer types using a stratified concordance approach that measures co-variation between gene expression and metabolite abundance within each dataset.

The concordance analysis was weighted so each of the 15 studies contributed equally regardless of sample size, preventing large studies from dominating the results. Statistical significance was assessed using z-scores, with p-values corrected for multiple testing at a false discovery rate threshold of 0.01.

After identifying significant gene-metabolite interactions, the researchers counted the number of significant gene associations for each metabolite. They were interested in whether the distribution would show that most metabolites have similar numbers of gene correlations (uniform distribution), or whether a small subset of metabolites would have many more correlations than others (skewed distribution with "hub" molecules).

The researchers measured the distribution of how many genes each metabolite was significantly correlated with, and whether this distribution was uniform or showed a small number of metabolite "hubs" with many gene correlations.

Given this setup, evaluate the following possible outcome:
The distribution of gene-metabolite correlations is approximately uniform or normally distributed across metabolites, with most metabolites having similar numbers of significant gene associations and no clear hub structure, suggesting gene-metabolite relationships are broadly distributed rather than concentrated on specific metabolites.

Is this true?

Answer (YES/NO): NO